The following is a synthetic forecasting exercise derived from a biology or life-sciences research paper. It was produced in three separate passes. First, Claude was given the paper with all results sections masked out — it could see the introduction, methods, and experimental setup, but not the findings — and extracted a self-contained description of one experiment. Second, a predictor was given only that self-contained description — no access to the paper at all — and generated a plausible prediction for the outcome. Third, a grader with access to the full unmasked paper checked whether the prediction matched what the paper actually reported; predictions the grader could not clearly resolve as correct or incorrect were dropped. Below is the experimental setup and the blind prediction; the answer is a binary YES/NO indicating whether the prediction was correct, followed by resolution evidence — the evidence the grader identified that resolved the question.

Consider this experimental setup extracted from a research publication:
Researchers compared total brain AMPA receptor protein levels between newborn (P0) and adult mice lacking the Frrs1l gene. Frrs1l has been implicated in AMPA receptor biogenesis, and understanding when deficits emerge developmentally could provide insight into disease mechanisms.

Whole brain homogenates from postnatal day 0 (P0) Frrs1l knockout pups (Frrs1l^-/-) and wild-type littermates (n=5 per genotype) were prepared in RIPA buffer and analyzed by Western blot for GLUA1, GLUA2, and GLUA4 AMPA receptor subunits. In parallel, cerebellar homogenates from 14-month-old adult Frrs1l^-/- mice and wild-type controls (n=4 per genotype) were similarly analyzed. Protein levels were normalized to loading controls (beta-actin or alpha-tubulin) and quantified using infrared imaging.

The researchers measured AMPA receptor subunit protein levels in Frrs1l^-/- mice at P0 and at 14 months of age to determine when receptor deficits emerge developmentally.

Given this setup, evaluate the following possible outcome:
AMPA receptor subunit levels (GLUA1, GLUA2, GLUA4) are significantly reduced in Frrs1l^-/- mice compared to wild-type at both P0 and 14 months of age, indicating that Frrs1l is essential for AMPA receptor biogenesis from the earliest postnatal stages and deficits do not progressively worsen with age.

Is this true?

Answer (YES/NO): NO